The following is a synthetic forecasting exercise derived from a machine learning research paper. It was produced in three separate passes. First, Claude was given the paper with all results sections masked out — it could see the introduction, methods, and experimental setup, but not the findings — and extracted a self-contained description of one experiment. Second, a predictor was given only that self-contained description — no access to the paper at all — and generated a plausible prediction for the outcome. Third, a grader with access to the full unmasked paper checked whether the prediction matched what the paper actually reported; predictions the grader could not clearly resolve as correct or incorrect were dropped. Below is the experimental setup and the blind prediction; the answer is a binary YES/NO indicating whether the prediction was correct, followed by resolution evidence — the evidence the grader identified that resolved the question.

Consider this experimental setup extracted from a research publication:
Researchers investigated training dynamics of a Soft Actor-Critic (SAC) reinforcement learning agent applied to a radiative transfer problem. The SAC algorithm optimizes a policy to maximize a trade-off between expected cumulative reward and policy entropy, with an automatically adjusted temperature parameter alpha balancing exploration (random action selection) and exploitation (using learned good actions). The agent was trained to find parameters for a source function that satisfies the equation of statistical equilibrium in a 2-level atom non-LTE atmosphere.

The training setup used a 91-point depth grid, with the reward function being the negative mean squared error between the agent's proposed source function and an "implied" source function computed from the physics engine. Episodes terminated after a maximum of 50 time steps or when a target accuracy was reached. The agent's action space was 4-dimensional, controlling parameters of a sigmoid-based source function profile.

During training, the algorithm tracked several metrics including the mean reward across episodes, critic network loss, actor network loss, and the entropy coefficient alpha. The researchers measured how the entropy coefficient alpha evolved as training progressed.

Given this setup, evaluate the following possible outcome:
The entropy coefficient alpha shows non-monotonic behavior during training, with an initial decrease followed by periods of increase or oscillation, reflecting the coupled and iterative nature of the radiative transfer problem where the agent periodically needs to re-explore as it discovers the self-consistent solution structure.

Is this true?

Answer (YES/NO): NO